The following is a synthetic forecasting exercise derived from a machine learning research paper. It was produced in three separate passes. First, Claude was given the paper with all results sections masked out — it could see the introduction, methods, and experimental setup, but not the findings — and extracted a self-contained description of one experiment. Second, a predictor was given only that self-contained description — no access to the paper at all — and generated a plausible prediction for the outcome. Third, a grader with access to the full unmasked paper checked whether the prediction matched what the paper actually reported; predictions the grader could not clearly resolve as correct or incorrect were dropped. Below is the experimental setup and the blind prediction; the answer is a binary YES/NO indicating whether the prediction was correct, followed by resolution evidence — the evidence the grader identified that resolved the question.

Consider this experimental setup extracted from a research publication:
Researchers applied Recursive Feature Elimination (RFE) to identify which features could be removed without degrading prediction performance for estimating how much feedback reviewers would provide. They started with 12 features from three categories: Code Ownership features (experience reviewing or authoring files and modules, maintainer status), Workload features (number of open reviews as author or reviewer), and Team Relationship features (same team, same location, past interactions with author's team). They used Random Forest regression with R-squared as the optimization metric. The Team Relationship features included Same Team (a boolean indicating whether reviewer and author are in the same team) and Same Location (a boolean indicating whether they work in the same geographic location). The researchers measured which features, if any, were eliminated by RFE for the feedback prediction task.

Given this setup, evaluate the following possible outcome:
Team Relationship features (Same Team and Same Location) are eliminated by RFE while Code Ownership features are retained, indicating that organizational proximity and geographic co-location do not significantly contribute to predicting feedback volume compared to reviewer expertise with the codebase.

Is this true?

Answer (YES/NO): YES